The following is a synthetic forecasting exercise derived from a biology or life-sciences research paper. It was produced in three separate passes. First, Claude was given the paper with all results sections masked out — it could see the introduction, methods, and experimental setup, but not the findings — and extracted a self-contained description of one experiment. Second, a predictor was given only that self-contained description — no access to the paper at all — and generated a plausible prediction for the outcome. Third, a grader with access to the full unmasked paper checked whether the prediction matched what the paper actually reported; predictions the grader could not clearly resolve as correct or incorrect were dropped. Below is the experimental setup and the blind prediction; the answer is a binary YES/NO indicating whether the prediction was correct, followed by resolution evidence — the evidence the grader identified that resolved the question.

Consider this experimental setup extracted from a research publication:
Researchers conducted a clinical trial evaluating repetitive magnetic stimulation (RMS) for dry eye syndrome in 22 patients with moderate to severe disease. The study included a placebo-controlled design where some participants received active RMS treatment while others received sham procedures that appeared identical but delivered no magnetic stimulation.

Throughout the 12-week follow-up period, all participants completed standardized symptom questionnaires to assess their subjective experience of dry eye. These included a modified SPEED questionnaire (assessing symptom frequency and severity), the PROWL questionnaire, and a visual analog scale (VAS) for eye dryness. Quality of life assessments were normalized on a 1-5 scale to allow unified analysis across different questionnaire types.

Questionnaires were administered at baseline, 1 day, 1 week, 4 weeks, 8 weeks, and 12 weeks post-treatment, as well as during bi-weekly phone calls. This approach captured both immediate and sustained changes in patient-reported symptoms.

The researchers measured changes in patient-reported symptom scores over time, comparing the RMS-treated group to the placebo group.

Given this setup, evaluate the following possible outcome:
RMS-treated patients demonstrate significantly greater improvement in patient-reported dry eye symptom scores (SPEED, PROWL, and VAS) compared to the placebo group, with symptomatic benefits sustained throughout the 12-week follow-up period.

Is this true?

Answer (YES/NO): NO